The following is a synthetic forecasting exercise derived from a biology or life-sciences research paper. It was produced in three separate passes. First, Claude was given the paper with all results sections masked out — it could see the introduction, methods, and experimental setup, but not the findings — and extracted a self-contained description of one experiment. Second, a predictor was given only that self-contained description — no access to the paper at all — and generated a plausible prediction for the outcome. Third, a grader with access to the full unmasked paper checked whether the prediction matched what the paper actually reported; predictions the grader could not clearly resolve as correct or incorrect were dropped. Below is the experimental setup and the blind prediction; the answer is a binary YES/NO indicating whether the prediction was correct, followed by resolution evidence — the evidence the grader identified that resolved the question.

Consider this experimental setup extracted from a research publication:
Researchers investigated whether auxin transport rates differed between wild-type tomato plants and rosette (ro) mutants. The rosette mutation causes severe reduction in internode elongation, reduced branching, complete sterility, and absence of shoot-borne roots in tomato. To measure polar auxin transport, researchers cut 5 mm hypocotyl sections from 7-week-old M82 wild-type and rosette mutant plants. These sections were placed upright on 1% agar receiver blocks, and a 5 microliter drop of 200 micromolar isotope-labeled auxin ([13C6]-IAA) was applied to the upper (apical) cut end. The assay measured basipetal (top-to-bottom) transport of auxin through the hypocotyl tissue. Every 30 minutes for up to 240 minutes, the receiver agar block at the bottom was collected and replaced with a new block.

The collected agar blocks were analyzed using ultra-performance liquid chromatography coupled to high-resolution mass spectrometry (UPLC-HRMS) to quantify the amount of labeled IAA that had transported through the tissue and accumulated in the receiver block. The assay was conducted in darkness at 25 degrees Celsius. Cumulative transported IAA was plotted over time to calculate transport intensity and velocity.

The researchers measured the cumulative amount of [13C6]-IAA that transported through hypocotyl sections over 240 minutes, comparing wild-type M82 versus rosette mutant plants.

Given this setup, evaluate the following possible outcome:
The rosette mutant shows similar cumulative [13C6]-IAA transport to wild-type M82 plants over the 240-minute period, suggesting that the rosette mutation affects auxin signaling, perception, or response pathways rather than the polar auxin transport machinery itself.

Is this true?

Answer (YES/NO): NO